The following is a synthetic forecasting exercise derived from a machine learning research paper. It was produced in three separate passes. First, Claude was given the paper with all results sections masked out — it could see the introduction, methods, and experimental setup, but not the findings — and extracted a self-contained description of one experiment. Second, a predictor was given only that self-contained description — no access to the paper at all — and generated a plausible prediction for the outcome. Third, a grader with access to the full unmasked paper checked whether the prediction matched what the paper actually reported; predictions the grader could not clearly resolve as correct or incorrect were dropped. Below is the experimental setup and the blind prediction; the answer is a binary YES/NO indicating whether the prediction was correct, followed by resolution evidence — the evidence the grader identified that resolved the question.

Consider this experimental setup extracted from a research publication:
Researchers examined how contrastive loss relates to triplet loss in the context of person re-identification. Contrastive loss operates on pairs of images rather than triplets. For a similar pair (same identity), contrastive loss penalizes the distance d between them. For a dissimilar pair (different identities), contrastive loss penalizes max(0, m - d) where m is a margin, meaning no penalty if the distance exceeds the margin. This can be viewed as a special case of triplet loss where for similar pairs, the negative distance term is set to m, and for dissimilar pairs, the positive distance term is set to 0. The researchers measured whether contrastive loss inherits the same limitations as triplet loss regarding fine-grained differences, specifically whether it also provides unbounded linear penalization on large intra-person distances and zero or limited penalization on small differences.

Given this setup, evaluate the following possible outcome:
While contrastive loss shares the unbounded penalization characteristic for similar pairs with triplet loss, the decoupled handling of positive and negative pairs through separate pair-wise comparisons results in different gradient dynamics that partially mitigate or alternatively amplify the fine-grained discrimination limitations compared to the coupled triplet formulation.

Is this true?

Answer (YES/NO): NO